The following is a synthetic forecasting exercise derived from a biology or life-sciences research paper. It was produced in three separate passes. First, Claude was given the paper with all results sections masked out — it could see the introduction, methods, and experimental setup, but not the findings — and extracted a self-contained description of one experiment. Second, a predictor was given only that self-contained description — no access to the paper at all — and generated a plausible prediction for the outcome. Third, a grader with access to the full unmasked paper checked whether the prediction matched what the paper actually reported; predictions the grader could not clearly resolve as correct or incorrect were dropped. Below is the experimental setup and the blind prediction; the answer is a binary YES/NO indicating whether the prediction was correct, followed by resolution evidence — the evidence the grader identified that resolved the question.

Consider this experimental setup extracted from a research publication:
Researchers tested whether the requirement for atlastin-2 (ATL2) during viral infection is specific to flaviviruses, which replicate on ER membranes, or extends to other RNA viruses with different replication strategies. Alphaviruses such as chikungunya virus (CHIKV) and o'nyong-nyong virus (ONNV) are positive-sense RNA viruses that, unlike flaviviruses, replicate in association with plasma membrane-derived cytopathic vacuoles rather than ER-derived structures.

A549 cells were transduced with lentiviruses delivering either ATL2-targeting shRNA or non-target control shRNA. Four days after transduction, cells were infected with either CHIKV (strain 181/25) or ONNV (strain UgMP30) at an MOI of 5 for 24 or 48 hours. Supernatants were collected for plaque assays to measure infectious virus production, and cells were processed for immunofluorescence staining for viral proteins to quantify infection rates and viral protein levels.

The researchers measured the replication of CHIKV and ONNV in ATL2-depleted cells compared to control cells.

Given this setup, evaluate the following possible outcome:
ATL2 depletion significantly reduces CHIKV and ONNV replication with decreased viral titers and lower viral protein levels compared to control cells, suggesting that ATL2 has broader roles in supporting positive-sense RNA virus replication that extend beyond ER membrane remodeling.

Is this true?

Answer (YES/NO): NO